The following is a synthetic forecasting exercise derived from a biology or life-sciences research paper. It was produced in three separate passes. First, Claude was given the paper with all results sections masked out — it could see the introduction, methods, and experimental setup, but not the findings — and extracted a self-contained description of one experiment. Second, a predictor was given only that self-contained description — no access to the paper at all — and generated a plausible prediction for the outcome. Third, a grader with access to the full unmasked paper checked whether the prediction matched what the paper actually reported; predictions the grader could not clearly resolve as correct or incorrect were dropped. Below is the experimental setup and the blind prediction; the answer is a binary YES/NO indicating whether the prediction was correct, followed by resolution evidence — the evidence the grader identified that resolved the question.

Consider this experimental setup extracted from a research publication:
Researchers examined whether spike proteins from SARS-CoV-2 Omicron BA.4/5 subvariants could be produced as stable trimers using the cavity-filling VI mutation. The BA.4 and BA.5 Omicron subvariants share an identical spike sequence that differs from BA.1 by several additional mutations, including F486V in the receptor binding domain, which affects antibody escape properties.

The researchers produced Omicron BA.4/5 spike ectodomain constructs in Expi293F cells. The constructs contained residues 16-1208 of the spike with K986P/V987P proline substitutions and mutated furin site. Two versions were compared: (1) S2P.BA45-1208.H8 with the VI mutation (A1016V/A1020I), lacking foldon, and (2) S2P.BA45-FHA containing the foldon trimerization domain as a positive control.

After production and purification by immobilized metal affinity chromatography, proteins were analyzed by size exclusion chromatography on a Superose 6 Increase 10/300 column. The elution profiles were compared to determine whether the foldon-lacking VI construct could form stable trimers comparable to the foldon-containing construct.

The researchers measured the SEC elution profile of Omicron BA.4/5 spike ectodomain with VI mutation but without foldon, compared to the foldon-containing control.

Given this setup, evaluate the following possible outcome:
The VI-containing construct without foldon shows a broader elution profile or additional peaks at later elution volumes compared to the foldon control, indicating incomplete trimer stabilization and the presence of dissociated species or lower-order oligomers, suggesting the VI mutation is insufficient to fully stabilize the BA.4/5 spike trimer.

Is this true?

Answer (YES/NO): NO